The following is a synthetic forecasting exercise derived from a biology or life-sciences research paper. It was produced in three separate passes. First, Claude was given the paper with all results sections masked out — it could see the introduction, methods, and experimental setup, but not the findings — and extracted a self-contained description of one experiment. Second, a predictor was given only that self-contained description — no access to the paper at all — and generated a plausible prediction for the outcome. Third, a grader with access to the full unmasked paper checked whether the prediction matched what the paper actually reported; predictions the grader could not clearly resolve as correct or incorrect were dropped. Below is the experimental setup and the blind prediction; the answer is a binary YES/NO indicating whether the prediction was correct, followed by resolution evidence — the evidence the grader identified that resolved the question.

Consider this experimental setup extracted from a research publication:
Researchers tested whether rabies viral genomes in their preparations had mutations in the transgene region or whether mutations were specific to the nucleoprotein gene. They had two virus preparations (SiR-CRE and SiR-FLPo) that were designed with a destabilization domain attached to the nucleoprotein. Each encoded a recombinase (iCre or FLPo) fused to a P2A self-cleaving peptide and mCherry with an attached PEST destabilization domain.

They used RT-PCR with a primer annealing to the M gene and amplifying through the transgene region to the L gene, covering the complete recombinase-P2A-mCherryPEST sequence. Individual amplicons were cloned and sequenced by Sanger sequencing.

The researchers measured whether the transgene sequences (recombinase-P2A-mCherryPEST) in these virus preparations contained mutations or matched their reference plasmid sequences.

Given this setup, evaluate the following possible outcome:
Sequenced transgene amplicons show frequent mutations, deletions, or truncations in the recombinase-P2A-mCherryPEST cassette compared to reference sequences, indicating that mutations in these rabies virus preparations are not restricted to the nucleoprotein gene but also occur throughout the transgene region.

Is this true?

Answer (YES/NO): NO